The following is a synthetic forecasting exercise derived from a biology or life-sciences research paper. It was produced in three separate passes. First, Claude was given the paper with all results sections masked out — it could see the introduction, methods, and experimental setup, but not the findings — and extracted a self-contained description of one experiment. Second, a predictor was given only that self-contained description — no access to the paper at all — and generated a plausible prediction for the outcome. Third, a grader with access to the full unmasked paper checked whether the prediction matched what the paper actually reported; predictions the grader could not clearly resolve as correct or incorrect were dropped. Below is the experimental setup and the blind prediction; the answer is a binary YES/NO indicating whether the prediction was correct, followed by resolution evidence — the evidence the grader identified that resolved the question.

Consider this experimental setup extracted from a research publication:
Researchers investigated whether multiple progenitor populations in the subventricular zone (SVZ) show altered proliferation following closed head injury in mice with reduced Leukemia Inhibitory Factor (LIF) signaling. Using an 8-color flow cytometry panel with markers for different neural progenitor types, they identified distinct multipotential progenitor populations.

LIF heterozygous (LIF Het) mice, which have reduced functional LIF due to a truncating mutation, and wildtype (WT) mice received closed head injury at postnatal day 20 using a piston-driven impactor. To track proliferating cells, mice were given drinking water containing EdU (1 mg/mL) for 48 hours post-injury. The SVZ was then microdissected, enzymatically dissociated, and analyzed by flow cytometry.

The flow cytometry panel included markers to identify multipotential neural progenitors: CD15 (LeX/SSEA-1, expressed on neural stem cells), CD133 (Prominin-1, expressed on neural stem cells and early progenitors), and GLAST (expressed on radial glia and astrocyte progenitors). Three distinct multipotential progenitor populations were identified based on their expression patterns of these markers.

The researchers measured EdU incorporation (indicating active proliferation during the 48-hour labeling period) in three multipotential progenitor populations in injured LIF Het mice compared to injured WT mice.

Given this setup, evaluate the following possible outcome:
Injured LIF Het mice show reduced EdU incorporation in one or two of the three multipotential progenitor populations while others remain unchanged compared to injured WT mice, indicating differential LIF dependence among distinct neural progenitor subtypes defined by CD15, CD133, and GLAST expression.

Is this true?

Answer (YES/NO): NO